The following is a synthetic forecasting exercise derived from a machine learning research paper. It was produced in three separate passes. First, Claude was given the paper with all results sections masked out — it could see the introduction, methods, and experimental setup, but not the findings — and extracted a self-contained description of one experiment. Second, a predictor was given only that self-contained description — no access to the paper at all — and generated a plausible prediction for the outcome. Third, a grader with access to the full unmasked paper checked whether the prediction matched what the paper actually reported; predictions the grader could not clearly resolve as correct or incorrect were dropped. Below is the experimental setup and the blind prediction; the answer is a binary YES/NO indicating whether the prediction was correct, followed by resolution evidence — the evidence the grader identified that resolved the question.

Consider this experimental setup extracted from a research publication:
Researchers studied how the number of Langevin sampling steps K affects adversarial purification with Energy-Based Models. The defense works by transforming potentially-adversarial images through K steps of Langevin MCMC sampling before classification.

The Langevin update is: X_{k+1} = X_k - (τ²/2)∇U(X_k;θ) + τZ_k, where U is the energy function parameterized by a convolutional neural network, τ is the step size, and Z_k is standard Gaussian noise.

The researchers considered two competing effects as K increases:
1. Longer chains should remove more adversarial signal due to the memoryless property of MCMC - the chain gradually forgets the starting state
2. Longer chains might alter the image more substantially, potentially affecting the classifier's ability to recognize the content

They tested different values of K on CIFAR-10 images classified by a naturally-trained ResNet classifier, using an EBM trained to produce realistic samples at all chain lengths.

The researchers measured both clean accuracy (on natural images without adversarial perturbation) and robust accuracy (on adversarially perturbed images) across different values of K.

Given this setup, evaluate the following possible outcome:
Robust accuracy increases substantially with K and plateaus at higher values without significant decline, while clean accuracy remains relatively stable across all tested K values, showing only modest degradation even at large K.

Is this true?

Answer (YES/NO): NO